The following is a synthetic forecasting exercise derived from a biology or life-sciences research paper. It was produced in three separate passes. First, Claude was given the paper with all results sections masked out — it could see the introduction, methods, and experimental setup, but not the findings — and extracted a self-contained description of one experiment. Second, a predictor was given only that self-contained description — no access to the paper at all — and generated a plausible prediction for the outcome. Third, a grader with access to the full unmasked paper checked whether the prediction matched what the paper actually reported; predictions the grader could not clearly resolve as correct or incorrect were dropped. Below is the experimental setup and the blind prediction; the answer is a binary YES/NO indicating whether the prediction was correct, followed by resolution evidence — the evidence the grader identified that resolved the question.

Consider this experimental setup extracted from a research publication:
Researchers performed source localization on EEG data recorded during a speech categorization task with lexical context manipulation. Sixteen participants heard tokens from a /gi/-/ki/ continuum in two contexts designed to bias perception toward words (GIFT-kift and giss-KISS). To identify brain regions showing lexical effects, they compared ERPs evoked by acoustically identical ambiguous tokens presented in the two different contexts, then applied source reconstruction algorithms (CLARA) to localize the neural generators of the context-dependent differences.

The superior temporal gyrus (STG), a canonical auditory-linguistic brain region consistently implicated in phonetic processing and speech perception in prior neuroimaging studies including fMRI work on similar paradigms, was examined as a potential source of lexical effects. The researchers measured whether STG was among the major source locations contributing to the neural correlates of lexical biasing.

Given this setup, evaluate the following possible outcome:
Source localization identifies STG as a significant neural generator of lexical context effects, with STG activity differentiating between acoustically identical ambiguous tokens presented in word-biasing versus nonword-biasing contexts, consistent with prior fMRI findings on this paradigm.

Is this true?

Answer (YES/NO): NO